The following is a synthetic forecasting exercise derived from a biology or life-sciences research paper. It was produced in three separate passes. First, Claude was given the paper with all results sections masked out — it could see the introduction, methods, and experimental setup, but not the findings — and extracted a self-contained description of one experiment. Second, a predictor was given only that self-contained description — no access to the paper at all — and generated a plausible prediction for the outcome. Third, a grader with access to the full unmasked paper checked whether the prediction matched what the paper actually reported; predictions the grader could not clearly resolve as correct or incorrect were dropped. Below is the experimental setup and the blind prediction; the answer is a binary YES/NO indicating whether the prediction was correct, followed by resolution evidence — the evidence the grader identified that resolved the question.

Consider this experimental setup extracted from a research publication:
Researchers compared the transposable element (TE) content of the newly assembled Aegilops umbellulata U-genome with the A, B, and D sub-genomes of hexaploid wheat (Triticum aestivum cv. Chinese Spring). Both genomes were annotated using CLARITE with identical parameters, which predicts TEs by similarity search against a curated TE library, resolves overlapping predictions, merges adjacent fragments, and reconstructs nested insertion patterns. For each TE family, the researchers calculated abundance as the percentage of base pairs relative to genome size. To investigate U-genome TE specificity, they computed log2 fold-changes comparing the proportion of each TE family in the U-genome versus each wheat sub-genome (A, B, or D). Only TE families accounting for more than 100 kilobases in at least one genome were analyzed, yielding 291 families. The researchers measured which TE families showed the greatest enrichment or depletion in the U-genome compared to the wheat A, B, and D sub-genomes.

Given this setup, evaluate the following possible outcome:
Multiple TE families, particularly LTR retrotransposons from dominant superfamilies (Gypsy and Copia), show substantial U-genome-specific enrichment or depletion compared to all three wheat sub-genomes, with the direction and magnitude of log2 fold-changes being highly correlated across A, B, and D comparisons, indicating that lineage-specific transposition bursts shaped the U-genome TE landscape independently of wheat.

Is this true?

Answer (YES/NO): NO